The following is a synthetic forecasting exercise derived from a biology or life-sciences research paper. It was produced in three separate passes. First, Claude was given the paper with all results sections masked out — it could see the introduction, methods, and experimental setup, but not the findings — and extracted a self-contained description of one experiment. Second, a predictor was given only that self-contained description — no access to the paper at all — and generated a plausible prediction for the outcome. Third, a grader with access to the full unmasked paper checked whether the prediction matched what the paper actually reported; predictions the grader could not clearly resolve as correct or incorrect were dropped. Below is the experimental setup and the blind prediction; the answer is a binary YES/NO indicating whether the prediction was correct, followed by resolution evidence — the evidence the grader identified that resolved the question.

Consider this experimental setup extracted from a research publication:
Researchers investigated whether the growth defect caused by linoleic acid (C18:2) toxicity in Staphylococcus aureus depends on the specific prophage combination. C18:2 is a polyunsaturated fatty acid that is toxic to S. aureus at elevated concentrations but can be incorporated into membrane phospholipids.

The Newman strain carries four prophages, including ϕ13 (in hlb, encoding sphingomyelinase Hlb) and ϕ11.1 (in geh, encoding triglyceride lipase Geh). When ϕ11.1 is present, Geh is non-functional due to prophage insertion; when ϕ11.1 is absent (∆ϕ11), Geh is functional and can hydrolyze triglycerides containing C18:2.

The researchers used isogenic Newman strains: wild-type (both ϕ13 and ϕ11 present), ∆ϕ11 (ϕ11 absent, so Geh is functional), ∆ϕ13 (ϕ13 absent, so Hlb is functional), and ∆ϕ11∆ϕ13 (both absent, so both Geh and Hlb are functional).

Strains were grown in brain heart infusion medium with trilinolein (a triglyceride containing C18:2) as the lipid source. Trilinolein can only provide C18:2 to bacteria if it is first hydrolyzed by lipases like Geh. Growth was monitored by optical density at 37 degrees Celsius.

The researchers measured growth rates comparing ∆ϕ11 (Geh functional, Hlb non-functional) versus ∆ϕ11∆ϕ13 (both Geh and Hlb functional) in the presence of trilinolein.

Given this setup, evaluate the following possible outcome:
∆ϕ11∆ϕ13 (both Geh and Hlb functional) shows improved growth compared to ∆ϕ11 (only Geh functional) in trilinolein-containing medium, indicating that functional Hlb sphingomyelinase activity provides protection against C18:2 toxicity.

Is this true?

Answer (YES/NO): YES